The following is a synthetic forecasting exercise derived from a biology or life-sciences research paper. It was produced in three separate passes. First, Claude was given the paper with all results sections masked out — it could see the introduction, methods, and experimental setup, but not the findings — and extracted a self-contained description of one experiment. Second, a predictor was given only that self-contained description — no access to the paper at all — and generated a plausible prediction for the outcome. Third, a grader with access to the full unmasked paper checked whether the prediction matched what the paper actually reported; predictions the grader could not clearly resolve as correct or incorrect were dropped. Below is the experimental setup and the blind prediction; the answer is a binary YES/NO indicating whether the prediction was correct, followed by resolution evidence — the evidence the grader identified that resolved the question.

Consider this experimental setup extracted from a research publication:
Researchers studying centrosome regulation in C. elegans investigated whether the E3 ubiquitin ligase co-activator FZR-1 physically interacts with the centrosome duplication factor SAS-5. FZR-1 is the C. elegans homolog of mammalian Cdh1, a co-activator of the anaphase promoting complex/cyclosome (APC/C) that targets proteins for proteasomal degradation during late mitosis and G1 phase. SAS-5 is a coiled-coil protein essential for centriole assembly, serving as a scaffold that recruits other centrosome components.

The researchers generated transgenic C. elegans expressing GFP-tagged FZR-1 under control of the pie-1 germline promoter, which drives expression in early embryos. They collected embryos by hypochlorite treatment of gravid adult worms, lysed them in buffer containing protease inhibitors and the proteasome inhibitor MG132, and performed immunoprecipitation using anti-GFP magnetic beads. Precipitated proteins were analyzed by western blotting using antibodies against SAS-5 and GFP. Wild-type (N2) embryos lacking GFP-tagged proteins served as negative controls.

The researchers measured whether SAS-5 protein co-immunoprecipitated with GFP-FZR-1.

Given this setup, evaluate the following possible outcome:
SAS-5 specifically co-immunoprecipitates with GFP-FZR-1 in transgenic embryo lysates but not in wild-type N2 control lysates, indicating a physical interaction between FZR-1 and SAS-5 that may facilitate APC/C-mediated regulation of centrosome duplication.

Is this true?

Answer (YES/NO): YES